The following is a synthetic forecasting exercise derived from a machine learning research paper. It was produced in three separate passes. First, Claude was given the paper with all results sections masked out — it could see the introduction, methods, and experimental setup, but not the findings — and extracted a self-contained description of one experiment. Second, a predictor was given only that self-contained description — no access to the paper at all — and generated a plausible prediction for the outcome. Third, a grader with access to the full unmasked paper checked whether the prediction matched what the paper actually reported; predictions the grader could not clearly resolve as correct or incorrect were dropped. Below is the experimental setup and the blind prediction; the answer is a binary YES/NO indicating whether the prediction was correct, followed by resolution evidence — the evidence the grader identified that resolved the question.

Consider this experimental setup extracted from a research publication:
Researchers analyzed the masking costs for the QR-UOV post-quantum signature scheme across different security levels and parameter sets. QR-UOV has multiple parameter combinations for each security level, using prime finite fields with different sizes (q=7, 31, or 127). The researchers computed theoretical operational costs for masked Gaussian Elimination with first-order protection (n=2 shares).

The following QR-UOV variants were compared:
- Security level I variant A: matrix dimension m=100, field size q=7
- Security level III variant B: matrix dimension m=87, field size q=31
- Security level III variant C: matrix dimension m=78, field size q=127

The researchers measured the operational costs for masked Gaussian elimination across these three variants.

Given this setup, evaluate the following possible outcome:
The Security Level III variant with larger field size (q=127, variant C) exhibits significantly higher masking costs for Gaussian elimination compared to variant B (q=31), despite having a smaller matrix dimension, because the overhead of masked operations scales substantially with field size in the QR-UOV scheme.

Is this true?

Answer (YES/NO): NO